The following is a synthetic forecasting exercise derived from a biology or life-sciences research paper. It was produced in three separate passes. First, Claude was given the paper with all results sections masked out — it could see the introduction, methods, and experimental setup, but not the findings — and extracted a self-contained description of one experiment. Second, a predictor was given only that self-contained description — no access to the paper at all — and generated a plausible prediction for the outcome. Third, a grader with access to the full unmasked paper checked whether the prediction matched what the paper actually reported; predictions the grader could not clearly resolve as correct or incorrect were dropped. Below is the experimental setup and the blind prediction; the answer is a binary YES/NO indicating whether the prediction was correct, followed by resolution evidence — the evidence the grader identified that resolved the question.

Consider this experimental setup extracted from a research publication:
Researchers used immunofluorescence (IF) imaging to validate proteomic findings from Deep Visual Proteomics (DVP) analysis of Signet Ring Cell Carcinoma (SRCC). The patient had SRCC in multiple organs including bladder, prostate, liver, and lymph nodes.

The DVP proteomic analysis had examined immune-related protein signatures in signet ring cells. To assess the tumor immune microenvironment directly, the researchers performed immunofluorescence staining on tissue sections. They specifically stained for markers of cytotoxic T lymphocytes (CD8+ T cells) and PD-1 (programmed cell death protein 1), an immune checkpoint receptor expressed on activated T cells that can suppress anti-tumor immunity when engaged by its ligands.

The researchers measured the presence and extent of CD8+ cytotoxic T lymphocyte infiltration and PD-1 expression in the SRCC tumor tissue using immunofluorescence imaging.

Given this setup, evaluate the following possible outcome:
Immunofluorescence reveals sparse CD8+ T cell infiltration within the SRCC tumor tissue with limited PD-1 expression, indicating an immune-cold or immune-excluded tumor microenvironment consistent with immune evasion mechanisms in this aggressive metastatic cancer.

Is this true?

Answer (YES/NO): NO